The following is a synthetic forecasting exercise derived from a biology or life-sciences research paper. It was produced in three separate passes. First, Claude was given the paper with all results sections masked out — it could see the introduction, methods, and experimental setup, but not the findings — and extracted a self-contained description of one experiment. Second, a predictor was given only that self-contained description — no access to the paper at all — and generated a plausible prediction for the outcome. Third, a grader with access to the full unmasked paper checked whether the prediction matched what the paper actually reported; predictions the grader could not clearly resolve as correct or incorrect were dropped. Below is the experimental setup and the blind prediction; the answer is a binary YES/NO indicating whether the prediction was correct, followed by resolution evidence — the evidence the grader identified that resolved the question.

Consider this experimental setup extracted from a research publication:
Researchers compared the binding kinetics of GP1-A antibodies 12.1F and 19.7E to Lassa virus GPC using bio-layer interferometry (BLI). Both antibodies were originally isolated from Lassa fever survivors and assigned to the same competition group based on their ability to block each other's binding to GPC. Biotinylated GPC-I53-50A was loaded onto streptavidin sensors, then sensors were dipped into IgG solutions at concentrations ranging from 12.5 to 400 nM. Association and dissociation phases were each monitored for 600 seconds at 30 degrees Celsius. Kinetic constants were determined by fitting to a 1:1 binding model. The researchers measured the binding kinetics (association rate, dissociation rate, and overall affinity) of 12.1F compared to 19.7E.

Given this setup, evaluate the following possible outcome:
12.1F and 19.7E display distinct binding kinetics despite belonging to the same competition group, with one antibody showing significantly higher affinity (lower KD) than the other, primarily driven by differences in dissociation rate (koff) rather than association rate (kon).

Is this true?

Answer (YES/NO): NO